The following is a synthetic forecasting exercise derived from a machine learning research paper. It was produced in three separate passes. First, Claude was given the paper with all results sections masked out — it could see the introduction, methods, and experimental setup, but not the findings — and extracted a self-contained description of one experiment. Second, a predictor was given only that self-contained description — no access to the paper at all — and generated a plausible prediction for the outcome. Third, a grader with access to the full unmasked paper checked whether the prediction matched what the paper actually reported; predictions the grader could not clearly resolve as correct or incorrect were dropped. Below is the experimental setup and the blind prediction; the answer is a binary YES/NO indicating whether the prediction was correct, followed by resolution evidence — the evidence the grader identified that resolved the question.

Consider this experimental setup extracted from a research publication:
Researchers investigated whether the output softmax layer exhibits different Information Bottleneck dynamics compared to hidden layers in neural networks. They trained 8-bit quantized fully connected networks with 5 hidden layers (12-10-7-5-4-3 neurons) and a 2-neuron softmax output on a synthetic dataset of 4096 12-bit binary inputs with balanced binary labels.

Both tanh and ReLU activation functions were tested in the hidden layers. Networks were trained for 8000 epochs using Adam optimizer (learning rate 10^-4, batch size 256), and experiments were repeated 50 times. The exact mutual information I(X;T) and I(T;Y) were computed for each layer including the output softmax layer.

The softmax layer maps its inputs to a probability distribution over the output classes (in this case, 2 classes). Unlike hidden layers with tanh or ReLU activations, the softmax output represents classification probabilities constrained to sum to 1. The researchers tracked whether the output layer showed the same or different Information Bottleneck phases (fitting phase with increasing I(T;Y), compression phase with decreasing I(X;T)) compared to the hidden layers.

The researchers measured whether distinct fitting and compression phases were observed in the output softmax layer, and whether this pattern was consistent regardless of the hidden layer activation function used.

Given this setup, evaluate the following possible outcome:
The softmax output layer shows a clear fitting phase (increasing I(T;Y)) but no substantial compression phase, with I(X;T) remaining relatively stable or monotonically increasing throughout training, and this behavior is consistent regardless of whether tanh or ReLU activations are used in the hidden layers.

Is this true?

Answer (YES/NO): NO